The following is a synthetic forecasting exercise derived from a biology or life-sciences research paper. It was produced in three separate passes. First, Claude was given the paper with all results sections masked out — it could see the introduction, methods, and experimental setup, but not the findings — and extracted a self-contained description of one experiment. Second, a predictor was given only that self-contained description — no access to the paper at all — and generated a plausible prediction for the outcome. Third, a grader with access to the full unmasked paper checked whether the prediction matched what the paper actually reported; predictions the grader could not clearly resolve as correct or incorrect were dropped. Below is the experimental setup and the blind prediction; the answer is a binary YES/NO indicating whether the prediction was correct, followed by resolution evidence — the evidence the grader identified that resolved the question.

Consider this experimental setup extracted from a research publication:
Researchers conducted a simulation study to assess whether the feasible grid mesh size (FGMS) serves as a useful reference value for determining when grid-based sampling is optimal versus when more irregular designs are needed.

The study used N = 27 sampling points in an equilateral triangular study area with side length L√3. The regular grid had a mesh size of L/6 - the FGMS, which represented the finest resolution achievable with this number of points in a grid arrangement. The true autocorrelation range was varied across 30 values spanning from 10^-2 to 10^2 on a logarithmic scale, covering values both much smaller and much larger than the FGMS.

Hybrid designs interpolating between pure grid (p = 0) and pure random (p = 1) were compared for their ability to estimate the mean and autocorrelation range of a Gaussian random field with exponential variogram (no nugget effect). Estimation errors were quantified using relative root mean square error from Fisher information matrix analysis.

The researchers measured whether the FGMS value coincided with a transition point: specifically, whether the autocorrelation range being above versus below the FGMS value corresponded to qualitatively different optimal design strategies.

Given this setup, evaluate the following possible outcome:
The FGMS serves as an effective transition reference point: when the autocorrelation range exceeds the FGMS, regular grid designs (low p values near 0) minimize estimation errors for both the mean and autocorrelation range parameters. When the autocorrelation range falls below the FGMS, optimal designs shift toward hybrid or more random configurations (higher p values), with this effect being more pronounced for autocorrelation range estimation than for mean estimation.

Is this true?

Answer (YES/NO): NO